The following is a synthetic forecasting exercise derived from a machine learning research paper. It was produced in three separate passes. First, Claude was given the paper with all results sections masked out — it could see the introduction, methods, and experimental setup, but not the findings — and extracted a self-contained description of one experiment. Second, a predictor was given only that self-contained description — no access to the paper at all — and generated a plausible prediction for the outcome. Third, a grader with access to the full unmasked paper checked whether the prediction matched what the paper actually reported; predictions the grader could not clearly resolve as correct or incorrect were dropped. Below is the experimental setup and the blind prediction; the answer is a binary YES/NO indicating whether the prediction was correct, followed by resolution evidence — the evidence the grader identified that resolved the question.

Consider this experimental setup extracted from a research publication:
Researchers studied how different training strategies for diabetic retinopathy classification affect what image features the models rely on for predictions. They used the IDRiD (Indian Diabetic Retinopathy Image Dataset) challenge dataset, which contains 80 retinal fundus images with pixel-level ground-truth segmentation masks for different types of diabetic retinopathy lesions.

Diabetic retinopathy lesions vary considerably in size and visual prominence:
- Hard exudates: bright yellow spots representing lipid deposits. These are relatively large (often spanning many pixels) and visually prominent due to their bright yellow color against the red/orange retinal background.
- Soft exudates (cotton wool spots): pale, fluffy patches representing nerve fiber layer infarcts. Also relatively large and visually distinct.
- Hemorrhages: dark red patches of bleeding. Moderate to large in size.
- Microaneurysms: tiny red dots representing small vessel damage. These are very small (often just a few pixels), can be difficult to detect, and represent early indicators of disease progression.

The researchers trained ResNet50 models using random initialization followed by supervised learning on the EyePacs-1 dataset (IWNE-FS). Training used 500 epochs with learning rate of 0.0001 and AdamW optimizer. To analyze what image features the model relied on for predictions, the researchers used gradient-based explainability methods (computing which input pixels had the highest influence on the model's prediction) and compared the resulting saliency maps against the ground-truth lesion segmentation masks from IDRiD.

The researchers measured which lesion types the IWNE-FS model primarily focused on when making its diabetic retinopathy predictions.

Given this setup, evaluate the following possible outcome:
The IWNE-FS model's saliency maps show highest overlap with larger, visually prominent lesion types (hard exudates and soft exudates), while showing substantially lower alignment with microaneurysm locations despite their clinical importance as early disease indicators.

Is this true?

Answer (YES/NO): NO